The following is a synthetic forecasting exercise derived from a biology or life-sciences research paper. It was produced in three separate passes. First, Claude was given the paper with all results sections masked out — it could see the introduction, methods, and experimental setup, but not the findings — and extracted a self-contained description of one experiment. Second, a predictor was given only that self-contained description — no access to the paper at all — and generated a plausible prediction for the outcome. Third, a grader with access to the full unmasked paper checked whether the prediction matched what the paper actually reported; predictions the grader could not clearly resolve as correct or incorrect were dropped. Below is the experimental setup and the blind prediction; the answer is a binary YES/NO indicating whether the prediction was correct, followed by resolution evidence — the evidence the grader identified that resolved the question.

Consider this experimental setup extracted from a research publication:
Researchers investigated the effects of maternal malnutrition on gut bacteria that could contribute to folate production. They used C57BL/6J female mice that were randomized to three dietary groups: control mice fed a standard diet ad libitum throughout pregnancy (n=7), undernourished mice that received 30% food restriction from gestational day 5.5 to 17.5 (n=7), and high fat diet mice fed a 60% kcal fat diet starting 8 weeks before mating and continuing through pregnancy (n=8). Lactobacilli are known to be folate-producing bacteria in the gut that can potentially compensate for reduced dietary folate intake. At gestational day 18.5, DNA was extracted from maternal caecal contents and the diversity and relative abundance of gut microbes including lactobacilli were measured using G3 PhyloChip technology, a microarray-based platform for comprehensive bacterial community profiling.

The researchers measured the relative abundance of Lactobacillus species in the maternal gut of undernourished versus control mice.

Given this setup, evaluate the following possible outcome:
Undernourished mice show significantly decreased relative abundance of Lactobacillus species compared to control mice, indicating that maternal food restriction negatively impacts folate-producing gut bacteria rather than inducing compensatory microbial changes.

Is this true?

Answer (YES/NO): NO